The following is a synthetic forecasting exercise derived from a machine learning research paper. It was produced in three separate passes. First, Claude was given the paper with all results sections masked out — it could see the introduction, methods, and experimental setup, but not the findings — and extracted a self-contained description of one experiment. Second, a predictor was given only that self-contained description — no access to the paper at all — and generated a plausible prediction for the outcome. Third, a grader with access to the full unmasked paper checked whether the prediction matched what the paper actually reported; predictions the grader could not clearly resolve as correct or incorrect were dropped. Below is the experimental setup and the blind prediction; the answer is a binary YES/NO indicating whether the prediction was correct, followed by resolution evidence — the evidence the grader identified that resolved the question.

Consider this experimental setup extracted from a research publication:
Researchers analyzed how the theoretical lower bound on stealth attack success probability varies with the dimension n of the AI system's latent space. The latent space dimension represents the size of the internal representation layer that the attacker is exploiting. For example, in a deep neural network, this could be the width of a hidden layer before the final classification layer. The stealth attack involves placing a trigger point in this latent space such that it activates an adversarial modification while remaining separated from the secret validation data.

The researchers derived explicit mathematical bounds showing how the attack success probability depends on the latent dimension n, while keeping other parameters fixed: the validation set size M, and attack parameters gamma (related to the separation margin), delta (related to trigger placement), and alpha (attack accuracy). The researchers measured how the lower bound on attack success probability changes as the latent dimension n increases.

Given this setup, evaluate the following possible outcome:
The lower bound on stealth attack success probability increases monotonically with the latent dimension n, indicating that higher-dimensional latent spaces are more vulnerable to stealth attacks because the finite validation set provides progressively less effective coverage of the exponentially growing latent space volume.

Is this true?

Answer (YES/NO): YES